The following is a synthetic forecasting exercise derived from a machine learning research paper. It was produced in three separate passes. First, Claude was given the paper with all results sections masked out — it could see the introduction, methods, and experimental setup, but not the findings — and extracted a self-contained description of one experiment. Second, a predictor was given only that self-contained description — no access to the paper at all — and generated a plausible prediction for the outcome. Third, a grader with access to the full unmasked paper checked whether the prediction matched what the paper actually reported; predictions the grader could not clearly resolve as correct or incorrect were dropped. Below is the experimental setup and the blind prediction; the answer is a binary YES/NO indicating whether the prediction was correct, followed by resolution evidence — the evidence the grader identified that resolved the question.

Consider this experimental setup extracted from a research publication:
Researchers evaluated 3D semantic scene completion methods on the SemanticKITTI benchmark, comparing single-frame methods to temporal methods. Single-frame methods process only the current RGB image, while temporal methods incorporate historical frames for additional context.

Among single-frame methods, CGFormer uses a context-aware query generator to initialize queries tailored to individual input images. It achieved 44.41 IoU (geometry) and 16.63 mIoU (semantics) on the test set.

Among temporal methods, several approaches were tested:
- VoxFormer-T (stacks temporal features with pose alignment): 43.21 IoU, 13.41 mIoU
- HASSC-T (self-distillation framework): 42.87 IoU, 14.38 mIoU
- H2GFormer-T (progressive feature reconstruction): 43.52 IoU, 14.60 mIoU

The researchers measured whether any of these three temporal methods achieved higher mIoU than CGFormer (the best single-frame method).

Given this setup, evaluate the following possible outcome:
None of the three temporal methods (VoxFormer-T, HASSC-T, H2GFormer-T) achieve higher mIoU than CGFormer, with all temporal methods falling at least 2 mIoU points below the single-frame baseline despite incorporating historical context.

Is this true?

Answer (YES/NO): YES